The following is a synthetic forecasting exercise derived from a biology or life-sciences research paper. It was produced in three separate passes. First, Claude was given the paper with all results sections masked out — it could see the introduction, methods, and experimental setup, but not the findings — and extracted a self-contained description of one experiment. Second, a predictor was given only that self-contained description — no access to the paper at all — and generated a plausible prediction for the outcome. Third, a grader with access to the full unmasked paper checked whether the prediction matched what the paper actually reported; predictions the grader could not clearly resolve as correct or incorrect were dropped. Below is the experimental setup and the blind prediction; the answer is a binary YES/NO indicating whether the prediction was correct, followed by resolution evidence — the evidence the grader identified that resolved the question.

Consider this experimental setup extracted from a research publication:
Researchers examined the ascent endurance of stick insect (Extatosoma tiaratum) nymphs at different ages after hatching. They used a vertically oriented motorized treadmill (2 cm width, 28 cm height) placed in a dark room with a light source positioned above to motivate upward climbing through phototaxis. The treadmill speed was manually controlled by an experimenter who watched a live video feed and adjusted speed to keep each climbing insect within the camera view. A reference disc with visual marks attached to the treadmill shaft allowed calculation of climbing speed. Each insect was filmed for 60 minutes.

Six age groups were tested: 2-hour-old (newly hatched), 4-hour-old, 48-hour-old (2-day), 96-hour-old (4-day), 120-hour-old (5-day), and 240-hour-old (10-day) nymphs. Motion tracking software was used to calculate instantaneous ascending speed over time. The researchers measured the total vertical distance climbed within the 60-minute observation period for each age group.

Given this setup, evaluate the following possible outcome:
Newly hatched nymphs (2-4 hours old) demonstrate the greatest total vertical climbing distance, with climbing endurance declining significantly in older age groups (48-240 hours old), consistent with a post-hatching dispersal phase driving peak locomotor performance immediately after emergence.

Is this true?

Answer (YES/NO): YES